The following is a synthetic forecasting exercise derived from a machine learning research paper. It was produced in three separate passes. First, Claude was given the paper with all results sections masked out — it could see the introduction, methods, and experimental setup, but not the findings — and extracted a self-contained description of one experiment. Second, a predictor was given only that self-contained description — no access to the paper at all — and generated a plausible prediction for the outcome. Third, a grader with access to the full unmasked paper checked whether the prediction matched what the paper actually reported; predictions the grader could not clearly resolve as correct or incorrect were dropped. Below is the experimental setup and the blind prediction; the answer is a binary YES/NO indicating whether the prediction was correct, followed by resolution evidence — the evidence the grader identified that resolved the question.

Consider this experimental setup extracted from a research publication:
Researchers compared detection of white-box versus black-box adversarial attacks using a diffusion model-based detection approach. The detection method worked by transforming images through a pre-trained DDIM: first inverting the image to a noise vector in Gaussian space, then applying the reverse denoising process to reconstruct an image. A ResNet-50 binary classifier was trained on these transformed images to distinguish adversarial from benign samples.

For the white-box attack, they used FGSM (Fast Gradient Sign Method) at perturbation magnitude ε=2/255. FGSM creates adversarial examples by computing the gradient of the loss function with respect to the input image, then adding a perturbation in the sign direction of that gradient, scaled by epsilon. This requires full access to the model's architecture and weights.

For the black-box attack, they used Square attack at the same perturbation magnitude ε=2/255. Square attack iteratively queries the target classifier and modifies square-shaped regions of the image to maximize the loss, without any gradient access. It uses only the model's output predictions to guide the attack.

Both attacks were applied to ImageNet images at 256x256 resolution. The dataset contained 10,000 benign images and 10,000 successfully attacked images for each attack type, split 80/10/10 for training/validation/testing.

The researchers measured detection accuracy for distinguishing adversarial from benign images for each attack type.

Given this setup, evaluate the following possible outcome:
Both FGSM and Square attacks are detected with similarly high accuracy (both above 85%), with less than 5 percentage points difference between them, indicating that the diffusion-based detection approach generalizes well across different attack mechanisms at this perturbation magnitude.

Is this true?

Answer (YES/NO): NO